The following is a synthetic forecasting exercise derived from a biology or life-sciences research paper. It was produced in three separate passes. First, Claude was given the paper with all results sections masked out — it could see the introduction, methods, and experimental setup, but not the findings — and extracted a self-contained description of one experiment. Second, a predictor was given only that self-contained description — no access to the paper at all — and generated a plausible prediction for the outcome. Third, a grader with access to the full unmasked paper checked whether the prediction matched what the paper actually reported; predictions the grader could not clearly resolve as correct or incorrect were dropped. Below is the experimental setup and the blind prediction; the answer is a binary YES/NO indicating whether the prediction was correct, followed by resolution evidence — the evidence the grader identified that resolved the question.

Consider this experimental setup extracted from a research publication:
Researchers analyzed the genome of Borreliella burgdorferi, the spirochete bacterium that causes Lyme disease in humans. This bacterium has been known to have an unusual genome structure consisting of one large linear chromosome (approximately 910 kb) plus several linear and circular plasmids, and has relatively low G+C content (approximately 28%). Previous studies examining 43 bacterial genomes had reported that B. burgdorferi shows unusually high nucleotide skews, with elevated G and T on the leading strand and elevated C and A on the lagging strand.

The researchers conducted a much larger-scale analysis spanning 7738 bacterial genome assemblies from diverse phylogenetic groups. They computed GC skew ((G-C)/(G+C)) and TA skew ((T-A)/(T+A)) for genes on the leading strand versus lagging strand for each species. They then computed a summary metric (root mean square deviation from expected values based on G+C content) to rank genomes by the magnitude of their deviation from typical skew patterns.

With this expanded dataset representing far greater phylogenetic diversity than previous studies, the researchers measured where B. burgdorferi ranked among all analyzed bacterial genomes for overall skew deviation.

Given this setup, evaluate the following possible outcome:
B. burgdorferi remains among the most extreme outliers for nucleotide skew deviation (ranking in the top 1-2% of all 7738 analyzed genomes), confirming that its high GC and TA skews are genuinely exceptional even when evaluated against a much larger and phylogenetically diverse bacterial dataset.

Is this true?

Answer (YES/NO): YES